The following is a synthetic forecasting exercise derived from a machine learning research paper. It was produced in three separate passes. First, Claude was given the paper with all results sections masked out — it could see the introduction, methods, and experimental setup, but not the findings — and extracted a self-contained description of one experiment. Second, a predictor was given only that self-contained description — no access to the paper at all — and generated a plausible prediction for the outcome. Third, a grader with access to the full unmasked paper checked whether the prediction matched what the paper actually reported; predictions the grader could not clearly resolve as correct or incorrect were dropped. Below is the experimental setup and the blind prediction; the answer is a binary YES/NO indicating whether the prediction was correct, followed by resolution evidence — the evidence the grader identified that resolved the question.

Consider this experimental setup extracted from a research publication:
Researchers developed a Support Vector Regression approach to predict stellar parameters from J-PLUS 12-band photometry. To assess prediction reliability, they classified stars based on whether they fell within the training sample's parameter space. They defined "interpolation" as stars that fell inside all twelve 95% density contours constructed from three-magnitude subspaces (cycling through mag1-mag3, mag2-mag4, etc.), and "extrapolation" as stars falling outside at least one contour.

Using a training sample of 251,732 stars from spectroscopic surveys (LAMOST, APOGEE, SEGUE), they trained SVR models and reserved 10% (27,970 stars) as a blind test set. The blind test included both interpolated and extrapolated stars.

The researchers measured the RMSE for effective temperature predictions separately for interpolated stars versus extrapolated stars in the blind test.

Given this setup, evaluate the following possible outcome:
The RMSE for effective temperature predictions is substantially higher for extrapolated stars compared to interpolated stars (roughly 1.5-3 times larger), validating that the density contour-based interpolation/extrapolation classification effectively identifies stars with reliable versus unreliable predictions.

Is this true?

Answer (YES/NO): YES